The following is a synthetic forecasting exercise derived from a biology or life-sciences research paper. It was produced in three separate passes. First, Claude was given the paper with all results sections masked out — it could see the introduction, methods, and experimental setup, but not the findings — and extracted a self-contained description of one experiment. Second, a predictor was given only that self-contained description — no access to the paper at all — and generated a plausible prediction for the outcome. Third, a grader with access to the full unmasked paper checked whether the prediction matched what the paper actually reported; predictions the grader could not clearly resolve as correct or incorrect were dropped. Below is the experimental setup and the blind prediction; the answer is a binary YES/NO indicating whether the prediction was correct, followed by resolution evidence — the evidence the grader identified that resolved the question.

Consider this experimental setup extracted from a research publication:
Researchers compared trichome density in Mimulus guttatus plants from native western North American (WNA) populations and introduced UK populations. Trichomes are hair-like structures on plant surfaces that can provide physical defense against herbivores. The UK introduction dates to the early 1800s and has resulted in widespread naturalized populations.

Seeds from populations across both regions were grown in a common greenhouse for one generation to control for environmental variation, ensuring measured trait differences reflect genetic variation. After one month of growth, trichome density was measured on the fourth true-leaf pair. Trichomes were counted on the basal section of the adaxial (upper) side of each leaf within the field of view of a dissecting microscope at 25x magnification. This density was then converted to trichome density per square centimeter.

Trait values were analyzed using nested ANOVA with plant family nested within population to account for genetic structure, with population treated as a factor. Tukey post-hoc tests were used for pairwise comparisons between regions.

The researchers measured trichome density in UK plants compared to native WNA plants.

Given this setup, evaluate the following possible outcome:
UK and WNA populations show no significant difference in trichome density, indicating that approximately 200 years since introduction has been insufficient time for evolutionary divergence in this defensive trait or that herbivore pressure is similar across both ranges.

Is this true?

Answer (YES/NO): NO